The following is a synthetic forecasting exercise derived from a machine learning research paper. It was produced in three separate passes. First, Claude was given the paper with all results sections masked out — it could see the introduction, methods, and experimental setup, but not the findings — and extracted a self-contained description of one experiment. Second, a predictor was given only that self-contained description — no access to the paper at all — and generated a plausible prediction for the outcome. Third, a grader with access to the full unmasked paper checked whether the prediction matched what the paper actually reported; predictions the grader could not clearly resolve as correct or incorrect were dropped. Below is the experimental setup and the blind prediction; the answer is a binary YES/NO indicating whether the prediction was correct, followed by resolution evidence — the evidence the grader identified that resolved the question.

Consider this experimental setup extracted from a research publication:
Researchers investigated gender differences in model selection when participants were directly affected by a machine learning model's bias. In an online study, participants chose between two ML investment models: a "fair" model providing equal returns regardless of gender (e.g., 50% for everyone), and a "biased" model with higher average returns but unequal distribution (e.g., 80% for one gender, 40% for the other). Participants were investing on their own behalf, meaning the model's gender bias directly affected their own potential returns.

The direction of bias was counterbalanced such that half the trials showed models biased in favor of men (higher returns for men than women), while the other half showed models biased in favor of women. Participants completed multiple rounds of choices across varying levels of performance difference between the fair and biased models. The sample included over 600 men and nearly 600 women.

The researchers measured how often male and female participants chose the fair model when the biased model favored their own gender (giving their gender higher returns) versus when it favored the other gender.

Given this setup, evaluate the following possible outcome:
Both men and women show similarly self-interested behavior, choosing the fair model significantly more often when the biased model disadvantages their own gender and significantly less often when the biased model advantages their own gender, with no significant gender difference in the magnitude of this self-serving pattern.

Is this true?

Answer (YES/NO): NO